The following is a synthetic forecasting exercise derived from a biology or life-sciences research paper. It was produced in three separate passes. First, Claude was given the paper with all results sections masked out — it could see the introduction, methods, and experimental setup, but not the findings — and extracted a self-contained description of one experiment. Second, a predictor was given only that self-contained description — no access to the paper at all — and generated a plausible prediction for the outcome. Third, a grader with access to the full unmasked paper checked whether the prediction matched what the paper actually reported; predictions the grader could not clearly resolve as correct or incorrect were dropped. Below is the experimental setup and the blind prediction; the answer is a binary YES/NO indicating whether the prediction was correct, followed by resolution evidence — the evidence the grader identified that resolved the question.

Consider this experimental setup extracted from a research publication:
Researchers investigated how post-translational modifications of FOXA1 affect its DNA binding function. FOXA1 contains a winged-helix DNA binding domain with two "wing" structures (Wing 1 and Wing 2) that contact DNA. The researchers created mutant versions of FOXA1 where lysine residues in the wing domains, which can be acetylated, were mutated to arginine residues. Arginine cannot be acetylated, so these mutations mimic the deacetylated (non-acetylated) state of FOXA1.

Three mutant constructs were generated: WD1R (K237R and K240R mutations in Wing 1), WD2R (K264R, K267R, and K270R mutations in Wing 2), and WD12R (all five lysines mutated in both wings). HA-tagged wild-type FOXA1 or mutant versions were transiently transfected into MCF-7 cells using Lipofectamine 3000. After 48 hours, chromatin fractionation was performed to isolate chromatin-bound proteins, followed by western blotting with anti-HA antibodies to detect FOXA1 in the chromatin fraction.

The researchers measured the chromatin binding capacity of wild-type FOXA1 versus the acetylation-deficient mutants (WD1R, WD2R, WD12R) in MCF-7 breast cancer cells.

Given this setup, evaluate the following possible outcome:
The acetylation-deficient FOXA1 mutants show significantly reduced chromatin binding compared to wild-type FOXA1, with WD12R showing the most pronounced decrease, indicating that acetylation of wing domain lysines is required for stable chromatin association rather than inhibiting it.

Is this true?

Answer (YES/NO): NO